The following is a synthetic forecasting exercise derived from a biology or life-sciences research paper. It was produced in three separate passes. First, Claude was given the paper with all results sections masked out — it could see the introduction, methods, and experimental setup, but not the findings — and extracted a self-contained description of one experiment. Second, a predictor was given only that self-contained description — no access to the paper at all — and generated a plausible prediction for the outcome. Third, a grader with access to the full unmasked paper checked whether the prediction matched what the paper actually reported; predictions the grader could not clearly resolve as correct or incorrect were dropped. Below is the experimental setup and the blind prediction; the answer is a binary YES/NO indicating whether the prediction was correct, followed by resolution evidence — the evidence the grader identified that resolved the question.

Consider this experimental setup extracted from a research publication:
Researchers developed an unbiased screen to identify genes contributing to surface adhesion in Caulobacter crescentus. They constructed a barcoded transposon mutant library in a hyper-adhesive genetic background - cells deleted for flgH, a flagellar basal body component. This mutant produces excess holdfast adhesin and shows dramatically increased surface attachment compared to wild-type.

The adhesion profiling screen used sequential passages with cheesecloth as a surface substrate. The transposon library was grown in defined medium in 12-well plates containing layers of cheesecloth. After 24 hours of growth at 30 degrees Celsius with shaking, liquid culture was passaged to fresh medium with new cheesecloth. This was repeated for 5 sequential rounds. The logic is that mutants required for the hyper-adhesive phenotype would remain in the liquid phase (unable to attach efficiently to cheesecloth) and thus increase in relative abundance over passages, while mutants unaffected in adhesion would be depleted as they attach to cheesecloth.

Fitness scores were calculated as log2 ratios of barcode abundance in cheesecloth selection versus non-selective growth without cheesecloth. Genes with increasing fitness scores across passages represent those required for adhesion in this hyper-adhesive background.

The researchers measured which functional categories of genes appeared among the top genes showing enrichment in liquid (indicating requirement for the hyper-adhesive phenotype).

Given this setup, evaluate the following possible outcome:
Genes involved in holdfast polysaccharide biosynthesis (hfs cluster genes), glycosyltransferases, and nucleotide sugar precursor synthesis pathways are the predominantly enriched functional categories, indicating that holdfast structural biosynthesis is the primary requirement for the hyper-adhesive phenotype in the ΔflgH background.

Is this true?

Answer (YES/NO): YES